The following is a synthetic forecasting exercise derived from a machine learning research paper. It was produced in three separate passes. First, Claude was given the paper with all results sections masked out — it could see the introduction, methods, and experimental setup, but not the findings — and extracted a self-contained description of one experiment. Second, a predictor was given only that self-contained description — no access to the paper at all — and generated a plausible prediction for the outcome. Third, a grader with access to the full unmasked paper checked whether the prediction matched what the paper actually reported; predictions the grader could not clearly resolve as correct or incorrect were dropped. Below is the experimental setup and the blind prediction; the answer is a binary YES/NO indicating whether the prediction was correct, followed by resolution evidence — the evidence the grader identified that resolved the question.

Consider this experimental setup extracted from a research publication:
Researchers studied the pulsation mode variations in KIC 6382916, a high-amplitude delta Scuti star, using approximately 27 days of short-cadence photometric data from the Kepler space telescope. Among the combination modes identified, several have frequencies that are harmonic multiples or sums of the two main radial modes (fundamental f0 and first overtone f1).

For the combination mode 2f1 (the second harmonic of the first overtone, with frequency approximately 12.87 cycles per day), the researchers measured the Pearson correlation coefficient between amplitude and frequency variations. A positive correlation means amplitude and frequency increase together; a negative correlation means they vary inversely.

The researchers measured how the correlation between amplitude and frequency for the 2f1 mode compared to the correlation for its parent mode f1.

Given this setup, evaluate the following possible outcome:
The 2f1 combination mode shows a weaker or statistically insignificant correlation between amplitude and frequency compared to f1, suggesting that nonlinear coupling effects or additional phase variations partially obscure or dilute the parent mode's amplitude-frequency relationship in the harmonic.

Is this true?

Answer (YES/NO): NO